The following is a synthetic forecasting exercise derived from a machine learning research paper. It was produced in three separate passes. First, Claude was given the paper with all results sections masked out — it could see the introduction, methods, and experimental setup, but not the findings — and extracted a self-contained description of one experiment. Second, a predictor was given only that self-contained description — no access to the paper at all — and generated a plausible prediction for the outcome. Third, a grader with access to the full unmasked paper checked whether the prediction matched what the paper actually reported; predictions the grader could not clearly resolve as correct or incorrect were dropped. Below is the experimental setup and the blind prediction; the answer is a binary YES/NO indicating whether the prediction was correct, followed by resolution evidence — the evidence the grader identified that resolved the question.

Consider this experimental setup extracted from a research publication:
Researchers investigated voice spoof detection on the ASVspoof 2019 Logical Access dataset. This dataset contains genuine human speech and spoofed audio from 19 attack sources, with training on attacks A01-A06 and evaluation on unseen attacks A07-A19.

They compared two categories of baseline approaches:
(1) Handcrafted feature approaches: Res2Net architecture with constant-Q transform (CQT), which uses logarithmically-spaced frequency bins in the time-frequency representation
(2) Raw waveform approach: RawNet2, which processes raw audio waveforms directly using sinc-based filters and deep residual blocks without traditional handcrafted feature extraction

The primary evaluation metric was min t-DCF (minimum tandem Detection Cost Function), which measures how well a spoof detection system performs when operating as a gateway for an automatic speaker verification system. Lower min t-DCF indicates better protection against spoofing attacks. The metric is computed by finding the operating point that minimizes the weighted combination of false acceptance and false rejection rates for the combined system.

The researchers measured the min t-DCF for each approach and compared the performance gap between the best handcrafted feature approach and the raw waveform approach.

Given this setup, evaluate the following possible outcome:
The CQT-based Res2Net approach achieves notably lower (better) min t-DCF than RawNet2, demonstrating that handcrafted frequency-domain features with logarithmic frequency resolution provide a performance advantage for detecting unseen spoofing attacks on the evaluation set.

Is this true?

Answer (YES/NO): YES